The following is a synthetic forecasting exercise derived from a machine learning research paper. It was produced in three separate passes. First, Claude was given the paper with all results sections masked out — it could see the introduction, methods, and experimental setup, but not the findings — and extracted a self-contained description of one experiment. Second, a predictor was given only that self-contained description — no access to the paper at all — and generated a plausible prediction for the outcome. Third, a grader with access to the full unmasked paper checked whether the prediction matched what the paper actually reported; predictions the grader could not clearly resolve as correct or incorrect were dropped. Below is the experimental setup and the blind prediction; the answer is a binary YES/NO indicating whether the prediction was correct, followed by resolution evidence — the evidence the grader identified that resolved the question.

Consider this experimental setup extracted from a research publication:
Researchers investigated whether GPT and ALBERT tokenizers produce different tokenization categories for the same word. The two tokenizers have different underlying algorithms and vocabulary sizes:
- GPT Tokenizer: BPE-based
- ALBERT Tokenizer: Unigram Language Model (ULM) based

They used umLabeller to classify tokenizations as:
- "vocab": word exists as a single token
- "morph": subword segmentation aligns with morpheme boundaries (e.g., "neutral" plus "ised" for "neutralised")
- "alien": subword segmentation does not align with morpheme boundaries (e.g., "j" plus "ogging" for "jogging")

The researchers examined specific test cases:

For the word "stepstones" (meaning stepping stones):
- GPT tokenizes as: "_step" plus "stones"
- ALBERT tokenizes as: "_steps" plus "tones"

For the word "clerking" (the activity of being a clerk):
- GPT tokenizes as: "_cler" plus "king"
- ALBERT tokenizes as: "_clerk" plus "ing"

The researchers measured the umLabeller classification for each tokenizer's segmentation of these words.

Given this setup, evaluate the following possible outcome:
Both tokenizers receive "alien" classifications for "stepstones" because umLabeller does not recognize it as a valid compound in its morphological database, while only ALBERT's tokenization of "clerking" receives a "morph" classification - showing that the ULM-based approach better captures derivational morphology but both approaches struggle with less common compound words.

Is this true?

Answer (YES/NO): NO